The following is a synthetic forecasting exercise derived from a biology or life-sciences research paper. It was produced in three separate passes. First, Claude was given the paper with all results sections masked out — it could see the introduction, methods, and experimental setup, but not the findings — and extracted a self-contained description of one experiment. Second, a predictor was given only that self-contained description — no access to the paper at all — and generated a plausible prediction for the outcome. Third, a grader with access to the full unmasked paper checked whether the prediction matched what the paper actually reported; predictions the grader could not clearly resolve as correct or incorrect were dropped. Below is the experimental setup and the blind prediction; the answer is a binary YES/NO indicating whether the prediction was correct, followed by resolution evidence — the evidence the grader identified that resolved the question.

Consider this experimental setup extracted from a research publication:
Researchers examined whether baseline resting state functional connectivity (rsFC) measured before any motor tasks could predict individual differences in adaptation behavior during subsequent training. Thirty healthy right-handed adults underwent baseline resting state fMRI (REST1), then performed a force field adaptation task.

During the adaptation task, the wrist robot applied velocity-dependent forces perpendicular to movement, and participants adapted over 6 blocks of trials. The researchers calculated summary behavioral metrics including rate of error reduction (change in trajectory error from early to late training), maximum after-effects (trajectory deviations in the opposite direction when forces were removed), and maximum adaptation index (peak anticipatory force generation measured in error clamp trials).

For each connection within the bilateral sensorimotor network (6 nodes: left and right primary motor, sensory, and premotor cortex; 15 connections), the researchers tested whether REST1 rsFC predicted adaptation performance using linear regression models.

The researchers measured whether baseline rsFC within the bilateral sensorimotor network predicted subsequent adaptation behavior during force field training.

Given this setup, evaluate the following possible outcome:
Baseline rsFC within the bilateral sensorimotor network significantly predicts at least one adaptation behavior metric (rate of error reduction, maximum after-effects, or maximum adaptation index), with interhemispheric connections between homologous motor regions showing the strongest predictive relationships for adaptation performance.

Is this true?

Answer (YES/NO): NO